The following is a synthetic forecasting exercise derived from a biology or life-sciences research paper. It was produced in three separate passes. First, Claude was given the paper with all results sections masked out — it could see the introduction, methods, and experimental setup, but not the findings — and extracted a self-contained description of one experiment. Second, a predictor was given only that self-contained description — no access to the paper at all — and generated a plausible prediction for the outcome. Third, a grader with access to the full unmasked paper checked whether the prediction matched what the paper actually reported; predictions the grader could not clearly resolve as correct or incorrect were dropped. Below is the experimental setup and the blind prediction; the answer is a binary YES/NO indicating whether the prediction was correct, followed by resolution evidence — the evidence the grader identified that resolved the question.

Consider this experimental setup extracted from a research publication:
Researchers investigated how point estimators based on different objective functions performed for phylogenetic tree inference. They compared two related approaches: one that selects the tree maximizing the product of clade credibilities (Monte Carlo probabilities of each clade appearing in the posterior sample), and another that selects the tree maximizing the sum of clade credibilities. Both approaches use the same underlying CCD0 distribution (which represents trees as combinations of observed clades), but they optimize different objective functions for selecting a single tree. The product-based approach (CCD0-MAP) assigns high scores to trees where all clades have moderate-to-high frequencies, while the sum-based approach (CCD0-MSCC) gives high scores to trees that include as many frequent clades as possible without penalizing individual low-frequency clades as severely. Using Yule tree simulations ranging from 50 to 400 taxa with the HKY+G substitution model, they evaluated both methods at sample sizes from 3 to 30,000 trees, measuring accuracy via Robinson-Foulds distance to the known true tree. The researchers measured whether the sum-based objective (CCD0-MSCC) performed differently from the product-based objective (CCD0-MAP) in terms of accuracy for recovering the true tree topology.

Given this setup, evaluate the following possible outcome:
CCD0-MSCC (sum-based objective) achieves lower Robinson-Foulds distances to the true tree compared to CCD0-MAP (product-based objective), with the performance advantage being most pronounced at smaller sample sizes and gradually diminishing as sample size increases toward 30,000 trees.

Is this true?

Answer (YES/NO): NO